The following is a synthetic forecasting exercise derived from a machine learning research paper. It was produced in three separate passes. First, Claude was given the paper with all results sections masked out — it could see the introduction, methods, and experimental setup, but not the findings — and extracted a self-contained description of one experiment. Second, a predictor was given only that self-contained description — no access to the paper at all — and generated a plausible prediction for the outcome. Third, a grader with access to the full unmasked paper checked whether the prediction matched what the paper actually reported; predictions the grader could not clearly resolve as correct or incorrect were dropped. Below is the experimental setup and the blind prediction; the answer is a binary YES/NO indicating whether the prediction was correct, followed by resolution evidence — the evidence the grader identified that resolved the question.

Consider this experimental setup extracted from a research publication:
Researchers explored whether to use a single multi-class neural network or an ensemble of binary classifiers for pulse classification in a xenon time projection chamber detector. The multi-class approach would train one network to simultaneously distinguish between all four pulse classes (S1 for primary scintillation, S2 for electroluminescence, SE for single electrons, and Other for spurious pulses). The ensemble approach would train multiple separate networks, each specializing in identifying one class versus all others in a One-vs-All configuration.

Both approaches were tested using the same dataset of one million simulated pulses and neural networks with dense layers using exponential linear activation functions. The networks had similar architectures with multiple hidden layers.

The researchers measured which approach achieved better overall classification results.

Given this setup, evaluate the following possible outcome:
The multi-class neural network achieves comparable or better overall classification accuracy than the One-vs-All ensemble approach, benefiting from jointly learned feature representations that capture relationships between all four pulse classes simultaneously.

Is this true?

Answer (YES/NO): NO